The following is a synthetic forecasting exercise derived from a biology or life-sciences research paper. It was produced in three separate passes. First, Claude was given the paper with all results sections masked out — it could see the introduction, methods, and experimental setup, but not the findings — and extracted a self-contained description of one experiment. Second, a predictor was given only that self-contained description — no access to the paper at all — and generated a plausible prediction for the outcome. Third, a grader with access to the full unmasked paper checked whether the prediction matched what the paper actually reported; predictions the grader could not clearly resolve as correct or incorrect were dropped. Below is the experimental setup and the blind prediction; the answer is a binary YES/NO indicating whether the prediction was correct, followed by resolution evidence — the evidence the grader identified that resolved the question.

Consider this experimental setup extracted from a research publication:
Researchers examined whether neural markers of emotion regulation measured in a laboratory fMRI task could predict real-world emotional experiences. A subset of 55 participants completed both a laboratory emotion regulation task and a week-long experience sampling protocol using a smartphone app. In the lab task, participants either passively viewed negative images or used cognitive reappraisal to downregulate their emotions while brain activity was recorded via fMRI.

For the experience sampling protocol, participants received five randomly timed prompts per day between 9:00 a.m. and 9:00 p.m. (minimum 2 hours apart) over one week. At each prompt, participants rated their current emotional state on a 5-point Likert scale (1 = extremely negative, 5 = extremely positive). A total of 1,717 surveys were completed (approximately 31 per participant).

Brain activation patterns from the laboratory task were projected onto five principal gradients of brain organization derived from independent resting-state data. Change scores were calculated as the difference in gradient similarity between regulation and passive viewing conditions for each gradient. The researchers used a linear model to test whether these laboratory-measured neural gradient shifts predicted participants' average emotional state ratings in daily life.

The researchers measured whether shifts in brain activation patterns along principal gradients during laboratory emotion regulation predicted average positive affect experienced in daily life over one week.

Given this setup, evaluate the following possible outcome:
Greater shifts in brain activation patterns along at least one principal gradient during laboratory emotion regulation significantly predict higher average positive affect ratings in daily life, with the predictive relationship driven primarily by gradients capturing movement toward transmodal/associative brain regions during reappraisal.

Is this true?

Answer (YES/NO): YES